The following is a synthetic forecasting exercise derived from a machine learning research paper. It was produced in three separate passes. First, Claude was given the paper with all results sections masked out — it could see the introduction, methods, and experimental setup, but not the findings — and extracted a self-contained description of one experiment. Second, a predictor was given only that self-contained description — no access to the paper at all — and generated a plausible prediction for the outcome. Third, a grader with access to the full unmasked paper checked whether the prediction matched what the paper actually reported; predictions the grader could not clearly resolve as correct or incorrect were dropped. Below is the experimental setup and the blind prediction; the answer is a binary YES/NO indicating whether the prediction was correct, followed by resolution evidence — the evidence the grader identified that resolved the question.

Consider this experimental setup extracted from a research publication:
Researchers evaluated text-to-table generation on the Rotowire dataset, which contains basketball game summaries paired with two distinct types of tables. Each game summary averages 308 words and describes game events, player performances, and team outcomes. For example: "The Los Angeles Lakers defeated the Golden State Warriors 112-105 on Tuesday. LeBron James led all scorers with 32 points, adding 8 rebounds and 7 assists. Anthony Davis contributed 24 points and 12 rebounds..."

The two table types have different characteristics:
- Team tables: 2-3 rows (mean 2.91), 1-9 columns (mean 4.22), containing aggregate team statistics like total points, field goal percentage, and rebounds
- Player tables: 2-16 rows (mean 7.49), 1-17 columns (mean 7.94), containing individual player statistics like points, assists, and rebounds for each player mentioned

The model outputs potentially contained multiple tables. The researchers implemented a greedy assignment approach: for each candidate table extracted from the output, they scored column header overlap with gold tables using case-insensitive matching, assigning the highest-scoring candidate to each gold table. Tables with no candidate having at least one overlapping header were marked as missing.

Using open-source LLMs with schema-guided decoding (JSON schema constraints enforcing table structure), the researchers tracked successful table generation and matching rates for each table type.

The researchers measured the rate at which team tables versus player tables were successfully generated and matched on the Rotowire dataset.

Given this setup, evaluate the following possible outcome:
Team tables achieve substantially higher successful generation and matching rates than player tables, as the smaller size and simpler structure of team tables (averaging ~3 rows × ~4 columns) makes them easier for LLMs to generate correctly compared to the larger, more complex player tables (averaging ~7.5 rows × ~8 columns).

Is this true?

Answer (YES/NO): NO